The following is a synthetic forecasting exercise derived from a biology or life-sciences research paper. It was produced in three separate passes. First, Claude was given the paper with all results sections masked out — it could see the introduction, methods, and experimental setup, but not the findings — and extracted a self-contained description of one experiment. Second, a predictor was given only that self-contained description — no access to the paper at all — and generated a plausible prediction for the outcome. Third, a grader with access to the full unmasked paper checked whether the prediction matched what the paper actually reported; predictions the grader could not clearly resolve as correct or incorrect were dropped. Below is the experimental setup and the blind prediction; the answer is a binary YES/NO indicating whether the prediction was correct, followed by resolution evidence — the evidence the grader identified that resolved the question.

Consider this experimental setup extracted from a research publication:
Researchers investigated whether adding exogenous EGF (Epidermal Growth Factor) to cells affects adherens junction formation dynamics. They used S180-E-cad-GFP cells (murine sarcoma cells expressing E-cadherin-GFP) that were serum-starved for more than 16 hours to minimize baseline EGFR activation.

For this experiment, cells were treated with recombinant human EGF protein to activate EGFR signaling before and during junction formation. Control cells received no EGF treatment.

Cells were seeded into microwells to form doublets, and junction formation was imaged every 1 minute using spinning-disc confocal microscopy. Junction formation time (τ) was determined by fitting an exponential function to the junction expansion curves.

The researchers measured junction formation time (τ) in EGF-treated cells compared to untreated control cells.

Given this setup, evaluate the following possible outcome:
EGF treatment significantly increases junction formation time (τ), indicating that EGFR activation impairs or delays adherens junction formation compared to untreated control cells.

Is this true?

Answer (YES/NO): NO